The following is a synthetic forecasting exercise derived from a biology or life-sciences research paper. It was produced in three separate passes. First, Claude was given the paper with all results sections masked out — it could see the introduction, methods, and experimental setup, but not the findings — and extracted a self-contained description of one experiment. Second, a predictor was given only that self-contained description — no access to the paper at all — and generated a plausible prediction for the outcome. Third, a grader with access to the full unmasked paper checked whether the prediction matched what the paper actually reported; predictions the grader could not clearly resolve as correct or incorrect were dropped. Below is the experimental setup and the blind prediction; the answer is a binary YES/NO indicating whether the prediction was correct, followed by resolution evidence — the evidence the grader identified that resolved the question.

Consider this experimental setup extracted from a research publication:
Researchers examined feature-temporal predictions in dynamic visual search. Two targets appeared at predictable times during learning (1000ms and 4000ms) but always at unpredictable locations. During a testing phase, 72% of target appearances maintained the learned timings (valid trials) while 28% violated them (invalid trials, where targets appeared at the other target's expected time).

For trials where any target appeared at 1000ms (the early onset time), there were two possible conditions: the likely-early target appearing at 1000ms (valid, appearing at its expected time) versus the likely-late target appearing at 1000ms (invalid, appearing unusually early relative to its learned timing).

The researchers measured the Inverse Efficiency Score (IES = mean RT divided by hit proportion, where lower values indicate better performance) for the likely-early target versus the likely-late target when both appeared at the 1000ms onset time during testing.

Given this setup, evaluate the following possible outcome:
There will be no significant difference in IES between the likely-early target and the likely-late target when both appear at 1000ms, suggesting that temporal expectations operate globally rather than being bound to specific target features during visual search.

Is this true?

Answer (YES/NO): NO